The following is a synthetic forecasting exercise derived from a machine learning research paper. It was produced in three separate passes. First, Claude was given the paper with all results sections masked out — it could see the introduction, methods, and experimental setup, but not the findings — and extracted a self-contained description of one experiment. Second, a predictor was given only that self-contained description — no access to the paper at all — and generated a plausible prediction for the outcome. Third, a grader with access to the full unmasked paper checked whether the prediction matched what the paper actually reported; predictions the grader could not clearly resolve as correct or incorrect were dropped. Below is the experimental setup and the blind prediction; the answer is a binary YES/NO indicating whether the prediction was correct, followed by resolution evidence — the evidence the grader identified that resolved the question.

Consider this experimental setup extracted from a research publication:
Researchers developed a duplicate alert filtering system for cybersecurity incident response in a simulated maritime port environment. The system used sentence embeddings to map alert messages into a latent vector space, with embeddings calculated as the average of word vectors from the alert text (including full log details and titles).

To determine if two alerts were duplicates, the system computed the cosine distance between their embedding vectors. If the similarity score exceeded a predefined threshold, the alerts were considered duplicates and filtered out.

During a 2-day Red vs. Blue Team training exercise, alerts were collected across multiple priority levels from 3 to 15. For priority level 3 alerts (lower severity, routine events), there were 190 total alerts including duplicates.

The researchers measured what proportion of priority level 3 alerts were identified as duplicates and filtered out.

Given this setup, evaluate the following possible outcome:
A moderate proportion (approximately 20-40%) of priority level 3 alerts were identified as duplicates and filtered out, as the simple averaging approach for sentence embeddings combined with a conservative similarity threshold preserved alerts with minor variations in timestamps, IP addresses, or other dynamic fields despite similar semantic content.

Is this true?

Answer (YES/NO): NO